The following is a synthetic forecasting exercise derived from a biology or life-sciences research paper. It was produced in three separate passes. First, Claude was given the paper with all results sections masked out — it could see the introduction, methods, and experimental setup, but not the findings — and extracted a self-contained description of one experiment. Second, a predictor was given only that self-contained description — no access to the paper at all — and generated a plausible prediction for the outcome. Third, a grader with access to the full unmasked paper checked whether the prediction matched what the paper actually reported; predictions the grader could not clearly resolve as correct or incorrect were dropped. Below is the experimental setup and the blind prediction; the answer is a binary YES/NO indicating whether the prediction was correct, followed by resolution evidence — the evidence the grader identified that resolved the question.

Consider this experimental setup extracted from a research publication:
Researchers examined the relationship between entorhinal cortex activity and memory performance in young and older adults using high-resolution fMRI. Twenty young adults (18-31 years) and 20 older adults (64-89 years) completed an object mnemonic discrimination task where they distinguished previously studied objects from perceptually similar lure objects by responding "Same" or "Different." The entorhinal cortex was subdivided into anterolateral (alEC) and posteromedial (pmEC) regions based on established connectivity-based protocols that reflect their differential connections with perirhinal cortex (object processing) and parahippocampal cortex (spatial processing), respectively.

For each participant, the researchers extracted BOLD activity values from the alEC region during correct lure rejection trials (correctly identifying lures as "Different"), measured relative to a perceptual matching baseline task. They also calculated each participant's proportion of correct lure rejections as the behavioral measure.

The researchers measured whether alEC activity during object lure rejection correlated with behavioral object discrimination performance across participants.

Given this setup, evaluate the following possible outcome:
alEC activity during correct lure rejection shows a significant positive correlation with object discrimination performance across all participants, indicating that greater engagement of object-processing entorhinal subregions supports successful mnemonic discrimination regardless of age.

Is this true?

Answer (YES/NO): NO